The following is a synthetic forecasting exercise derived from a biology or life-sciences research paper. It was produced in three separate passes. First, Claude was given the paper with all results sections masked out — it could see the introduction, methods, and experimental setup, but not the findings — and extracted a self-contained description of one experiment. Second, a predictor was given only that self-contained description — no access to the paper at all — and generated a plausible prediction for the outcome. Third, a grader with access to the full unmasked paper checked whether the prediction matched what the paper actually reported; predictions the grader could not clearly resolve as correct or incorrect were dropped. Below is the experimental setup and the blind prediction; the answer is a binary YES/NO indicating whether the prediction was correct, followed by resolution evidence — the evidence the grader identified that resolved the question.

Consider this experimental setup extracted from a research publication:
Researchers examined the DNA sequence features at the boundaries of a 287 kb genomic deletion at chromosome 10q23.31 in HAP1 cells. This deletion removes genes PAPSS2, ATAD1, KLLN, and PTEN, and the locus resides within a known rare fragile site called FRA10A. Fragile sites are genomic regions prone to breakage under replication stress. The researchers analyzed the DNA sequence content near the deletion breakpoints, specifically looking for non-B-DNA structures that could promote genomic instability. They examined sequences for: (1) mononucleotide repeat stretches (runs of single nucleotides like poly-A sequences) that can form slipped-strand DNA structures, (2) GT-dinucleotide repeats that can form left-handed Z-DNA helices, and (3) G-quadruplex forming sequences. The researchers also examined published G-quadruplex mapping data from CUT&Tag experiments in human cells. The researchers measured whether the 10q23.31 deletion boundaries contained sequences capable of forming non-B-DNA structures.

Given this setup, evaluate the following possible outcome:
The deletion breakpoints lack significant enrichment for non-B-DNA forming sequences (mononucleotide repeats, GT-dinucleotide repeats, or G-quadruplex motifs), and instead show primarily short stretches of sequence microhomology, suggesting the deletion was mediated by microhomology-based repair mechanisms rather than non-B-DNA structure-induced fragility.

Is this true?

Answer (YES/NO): NO